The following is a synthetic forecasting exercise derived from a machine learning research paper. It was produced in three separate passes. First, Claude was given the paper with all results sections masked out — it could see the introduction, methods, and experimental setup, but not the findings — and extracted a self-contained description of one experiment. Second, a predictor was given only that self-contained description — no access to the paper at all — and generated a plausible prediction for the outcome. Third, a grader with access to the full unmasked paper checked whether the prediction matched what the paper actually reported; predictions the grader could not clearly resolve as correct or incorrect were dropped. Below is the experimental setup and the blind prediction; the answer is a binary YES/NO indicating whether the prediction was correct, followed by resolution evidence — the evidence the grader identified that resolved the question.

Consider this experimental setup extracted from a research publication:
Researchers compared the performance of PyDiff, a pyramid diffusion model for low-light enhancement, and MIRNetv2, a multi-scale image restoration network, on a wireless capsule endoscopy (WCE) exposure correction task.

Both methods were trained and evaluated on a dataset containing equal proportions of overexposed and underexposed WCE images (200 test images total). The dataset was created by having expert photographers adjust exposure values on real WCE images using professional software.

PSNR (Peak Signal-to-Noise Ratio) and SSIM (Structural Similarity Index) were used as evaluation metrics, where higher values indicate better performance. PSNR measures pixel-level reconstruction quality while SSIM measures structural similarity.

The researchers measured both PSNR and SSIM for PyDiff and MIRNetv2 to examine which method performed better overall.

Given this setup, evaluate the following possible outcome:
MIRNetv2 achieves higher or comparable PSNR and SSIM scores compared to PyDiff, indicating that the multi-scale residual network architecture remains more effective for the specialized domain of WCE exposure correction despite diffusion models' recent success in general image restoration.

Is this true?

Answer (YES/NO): NO